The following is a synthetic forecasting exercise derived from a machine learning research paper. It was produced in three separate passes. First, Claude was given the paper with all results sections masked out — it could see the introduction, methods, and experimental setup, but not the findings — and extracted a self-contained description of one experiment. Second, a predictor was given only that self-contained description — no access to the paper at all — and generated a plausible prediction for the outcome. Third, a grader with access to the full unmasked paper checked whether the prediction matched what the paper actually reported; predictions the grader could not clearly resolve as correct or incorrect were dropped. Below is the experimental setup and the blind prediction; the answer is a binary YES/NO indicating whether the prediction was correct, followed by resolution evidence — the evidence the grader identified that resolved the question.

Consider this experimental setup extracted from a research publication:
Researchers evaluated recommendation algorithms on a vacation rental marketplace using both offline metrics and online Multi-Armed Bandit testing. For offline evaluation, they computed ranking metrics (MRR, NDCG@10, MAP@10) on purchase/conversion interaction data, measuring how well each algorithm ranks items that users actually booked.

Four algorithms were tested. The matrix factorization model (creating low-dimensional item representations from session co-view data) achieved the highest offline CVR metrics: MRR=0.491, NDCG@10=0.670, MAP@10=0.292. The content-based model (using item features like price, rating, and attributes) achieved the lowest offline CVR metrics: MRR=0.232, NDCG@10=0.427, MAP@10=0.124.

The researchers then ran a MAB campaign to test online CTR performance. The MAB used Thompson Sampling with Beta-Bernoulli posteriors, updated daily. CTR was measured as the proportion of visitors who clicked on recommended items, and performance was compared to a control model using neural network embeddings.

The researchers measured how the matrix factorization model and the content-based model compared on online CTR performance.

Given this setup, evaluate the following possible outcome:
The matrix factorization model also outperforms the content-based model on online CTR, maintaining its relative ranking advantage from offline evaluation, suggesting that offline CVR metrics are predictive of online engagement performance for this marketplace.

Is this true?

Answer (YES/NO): YES